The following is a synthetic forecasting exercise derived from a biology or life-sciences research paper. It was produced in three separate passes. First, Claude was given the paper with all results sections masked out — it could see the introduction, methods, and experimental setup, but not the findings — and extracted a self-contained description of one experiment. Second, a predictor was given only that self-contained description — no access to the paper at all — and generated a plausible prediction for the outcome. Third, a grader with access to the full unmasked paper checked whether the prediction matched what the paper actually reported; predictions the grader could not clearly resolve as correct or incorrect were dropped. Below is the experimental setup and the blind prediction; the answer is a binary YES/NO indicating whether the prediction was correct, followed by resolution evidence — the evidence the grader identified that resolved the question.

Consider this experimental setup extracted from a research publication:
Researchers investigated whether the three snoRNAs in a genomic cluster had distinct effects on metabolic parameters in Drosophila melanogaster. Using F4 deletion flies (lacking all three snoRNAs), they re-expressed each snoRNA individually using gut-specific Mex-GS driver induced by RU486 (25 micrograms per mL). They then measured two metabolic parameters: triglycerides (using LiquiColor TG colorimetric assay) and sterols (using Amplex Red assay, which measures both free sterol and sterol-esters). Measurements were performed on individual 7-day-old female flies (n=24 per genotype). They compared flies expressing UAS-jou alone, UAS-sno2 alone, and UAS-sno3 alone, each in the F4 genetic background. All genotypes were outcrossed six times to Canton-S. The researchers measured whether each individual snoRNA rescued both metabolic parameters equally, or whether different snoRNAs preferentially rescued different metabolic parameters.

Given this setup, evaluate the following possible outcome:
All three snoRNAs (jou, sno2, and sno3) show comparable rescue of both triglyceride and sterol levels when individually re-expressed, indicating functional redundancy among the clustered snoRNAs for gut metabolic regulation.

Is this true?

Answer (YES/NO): NO